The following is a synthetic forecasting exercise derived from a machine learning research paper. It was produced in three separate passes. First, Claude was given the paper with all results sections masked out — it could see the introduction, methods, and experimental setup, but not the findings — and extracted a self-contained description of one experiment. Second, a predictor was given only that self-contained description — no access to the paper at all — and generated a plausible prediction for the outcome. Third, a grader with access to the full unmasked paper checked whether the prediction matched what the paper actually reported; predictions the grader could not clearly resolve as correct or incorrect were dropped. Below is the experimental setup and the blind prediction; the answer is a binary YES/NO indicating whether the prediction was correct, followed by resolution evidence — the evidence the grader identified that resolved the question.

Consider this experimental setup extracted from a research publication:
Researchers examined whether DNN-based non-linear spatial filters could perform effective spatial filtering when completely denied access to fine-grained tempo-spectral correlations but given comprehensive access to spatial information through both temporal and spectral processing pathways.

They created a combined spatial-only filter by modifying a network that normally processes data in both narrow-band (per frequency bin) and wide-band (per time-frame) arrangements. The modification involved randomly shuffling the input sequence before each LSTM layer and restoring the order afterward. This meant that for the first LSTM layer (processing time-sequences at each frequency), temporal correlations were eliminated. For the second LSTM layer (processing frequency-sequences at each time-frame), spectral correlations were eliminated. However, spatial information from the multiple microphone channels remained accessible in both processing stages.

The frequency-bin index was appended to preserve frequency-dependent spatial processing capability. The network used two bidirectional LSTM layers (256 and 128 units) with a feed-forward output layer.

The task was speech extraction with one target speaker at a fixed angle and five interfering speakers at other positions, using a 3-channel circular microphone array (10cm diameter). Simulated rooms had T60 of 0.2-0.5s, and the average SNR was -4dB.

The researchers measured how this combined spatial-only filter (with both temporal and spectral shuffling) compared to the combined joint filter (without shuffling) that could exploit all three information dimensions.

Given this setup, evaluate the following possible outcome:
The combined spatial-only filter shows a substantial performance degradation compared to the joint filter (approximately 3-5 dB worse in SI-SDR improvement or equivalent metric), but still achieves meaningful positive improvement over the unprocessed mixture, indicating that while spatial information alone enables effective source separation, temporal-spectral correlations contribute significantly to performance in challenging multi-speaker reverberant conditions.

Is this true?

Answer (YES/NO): NO